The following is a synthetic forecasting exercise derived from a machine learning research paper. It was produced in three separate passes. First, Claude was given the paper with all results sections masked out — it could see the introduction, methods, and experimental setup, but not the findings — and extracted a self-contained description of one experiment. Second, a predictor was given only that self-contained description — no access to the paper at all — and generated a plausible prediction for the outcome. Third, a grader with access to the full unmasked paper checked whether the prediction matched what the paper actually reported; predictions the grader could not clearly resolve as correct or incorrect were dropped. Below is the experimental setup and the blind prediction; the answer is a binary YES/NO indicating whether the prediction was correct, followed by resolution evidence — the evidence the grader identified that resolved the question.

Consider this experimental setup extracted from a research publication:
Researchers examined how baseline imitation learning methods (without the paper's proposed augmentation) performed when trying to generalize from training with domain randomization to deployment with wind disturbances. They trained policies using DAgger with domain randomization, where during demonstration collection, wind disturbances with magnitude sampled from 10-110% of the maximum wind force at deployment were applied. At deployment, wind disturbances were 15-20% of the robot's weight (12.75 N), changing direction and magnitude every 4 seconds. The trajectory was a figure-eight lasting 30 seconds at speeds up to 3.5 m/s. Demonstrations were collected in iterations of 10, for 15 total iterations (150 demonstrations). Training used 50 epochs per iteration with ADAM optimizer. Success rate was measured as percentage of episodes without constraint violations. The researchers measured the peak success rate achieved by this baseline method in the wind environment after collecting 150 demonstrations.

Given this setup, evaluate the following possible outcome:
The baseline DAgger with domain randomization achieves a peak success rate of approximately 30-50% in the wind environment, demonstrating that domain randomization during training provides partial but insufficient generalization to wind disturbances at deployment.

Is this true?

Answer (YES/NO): NO